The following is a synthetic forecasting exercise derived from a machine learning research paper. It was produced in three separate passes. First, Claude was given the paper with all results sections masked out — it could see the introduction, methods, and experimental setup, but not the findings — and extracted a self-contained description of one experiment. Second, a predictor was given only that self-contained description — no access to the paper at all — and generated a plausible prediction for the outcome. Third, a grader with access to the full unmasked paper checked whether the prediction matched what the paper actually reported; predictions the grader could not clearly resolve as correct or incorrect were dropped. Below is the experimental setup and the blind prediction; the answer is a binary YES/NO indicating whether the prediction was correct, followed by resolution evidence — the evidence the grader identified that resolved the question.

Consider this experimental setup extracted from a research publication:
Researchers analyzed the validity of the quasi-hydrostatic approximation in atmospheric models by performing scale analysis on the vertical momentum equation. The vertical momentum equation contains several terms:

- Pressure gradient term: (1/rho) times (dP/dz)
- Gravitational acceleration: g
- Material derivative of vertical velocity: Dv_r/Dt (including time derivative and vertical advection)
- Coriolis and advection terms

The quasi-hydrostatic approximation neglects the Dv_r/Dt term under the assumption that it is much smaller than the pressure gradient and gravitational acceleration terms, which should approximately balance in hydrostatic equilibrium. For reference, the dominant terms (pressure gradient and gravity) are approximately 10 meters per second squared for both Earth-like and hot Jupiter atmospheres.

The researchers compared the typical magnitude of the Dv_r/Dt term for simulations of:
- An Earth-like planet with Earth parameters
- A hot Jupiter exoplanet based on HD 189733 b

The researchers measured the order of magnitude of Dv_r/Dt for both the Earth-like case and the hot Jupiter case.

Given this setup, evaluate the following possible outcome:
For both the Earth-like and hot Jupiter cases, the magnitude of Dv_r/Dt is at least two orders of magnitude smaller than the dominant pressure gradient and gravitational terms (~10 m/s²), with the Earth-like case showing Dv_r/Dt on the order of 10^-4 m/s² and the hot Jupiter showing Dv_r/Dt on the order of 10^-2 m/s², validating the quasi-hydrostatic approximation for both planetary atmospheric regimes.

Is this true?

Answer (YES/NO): NO